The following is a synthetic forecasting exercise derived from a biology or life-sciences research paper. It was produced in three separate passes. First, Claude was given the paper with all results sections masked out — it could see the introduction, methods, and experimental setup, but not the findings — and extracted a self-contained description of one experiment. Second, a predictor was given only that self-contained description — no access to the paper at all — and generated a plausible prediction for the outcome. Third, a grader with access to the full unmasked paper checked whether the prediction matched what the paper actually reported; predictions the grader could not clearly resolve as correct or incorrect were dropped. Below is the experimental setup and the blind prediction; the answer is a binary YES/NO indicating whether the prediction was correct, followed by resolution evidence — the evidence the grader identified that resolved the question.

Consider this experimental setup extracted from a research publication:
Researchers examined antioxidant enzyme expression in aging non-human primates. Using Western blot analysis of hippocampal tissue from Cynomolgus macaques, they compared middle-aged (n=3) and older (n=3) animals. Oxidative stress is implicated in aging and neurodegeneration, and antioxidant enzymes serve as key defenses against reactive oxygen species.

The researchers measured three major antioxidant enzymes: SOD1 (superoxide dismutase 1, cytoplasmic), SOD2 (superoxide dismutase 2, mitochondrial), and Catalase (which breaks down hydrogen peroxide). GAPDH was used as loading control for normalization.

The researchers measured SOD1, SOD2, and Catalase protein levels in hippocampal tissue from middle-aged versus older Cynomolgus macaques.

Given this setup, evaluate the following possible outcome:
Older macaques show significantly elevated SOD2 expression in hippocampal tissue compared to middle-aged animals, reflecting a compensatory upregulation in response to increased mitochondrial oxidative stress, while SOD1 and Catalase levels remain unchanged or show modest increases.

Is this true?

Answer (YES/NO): NO